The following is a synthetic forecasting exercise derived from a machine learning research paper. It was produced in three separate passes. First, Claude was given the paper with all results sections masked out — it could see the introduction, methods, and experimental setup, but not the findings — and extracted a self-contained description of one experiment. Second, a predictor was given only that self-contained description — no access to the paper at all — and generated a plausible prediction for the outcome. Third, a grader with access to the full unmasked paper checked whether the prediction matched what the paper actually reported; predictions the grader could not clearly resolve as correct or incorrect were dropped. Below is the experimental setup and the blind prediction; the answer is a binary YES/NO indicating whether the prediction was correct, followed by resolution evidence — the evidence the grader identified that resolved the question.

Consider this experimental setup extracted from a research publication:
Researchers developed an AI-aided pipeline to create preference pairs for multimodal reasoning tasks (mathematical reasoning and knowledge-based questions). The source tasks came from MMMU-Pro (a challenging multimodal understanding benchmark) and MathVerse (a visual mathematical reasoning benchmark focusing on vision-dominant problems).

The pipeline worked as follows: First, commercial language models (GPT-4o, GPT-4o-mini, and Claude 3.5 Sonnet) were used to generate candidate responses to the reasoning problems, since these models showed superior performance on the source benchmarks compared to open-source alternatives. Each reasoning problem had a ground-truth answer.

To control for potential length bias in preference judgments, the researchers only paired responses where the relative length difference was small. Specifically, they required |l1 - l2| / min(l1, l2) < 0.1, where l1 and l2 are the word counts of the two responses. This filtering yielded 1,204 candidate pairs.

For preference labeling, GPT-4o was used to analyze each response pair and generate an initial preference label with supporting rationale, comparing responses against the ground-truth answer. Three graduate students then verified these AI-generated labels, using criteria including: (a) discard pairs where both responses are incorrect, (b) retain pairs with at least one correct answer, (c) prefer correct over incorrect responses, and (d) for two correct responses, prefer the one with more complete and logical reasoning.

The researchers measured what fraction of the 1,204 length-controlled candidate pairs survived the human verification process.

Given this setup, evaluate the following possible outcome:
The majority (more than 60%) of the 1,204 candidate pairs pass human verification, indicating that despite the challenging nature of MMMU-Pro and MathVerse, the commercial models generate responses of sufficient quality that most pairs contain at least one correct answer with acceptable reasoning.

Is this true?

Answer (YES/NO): NO